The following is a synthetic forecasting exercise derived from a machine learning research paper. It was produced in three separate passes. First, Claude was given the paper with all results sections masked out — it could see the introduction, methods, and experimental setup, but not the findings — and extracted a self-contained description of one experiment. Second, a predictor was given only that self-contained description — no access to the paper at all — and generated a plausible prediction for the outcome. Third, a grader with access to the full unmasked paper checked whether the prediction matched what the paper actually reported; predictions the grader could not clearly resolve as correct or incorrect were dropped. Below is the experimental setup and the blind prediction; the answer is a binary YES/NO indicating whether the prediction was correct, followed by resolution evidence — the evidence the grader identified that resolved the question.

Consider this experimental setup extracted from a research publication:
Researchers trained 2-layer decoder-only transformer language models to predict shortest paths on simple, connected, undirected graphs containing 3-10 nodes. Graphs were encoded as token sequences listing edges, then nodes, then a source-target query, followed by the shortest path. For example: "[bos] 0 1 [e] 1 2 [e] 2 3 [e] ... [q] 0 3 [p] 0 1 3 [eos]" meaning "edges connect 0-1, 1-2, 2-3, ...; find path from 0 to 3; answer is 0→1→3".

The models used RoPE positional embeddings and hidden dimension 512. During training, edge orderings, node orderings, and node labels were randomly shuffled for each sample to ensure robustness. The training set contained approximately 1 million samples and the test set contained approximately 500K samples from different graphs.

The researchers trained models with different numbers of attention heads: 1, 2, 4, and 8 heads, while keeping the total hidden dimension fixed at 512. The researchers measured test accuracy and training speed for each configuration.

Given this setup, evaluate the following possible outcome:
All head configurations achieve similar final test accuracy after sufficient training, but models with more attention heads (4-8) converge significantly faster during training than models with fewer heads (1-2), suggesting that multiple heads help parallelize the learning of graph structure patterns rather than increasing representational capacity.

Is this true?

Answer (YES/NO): NO